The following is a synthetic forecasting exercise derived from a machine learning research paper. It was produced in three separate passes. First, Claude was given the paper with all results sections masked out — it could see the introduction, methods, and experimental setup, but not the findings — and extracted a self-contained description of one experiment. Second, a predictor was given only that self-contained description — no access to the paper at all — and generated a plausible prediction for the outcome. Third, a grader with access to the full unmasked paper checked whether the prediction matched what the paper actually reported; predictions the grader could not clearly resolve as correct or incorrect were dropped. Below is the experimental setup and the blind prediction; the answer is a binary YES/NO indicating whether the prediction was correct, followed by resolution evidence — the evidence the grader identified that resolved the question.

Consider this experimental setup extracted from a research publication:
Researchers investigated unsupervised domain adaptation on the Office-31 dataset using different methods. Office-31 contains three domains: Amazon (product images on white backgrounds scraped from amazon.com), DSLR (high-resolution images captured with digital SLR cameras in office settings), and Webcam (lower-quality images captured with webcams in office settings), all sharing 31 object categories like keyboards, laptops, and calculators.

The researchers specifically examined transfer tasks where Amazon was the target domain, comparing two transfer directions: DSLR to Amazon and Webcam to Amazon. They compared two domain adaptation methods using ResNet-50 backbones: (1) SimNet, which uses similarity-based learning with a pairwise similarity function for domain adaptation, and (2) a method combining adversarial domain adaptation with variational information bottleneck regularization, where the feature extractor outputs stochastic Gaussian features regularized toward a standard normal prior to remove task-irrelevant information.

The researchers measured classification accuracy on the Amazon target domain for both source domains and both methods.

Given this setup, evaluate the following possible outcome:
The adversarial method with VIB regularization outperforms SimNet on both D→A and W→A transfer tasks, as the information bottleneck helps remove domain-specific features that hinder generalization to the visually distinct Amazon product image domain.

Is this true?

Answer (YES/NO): NO